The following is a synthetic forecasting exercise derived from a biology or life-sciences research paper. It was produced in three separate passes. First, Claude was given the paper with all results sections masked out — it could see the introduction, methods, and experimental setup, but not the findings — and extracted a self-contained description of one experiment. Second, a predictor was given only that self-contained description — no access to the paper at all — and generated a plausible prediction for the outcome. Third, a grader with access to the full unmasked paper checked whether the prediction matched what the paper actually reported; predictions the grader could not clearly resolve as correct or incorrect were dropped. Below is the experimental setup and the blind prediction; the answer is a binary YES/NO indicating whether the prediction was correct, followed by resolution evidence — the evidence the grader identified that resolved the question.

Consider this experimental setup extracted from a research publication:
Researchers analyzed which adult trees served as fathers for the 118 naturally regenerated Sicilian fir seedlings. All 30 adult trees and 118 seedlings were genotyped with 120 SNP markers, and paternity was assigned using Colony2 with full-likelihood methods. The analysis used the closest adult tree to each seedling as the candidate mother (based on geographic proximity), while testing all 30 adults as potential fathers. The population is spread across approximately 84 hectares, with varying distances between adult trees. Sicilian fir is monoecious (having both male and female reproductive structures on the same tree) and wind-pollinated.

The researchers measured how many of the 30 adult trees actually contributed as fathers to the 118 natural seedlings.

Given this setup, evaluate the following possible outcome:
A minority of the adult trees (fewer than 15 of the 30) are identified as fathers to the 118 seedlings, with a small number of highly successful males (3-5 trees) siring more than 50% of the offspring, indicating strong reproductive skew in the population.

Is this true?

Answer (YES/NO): NO